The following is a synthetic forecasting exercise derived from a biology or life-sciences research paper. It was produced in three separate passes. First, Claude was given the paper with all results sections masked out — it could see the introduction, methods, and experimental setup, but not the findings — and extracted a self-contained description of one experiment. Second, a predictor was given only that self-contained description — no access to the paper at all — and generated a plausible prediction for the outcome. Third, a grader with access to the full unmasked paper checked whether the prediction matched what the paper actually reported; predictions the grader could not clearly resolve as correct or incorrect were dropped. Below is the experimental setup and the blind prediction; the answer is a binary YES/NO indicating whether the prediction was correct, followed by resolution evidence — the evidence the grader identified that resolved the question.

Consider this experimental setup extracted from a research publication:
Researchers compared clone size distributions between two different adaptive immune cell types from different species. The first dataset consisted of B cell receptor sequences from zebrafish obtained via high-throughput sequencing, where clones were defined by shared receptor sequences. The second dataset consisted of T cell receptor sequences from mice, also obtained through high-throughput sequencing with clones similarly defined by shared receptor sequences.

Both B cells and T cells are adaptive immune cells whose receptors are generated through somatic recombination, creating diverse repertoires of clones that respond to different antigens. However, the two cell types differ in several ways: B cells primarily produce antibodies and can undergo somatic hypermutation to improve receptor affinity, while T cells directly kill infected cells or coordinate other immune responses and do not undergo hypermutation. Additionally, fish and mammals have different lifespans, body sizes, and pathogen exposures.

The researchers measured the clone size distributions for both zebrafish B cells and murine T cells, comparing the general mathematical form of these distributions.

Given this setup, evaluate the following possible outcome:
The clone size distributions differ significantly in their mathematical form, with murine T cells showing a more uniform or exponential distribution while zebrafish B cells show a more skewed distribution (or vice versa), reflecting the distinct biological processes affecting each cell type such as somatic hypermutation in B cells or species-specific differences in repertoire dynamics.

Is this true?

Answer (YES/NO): NO